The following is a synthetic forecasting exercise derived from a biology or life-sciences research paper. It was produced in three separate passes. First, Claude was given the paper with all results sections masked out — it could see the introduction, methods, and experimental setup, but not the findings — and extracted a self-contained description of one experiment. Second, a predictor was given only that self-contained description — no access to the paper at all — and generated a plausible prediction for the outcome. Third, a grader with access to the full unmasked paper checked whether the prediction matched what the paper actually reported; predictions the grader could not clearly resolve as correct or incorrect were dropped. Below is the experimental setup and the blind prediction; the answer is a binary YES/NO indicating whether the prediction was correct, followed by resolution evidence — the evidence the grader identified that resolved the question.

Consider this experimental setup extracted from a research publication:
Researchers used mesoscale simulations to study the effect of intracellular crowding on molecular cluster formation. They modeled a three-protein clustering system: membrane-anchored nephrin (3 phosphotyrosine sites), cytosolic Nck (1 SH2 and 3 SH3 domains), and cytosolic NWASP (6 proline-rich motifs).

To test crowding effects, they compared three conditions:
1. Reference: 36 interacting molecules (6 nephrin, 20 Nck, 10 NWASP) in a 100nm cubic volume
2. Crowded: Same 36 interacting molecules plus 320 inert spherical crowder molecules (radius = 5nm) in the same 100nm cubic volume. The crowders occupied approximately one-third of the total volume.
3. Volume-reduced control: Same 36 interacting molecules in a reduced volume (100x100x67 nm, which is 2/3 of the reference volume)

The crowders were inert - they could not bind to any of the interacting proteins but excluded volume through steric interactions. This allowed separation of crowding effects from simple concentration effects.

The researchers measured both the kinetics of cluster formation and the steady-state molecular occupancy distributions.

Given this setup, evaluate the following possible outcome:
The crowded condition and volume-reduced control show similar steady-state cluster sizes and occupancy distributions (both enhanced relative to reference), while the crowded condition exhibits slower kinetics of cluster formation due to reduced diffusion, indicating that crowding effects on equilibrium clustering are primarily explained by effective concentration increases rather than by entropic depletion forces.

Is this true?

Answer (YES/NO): NO